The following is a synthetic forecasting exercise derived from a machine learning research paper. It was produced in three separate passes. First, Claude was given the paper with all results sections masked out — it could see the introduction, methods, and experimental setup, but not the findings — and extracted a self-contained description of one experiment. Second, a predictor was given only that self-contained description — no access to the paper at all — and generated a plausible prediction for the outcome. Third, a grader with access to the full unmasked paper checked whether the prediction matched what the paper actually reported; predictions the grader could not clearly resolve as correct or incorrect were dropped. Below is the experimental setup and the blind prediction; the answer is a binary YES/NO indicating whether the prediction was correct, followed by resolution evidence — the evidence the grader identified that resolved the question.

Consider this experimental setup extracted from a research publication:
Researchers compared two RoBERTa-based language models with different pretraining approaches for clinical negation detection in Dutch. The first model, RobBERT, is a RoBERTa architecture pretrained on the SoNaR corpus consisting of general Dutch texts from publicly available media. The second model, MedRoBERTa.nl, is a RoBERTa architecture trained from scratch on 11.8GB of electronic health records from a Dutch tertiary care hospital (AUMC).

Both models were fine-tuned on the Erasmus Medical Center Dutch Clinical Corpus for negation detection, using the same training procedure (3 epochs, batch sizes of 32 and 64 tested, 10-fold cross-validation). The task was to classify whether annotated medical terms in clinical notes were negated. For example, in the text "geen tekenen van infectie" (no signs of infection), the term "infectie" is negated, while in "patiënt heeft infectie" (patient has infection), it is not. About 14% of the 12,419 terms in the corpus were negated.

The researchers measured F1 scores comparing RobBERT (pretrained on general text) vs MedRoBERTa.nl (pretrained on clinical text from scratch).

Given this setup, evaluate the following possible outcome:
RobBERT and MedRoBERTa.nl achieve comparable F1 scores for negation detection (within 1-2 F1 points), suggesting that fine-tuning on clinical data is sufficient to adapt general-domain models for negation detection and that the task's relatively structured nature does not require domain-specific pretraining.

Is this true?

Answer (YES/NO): YES